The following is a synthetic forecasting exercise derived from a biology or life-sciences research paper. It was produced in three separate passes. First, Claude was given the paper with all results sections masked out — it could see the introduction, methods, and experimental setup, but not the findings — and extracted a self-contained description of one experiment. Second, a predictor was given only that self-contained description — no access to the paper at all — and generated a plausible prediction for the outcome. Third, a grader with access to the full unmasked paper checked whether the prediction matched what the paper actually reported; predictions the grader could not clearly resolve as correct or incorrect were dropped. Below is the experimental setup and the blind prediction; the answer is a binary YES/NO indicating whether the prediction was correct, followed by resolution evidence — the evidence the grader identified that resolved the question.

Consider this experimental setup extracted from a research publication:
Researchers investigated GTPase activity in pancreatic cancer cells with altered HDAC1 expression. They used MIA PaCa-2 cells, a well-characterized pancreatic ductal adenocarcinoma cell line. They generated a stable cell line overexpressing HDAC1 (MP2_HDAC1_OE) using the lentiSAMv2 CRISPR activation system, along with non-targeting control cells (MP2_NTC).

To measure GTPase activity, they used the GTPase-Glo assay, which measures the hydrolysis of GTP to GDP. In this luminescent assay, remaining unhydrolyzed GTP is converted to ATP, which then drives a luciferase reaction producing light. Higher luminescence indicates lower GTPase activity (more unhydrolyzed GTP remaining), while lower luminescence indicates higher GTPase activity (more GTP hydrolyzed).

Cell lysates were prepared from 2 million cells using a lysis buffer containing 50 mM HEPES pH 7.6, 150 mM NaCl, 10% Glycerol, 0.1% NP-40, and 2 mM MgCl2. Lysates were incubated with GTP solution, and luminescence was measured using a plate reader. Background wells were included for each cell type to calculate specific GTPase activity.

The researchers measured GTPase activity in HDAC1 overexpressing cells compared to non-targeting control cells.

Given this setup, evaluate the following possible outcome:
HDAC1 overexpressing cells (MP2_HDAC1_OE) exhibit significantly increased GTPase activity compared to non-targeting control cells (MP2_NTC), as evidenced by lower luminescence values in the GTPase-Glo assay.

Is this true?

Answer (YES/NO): YES